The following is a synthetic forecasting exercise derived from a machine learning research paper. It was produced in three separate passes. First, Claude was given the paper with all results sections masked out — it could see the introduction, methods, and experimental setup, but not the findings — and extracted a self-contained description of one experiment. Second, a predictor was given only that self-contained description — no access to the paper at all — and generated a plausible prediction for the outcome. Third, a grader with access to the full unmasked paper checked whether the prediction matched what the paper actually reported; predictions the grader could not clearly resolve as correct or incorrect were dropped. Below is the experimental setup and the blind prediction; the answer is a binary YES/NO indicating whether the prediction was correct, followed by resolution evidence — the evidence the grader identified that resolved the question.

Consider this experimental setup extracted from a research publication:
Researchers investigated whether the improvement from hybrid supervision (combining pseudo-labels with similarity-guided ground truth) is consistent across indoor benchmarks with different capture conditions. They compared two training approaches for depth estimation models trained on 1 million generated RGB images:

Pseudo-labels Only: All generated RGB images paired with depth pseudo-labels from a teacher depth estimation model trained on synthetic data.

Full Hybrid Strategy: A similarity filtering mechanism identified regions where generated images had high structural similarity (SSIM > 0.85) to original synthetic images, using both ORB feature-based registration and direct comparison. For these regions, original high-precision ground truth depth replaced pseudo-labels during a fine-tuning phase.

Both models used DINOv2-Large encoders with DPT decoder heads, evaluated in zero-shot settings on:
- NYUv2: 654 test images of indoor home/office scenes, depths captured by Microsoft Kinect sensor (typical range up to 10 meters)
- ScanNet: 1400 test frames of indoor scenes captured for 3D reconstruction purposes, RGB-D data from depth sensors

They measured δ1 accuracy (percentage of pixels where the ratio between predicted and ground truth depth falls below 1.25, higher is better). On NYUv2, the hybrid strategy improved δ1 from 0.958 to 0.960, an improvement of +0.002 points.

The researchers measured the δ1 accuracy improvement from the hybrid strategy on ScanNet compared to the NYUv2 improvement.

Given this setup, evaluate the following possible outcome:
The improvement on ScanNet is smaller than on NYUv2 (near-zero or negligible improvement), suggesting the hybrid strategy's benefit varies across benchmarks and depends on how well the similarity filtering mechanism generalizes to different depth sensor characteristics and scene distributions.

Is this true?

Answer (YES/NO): NO